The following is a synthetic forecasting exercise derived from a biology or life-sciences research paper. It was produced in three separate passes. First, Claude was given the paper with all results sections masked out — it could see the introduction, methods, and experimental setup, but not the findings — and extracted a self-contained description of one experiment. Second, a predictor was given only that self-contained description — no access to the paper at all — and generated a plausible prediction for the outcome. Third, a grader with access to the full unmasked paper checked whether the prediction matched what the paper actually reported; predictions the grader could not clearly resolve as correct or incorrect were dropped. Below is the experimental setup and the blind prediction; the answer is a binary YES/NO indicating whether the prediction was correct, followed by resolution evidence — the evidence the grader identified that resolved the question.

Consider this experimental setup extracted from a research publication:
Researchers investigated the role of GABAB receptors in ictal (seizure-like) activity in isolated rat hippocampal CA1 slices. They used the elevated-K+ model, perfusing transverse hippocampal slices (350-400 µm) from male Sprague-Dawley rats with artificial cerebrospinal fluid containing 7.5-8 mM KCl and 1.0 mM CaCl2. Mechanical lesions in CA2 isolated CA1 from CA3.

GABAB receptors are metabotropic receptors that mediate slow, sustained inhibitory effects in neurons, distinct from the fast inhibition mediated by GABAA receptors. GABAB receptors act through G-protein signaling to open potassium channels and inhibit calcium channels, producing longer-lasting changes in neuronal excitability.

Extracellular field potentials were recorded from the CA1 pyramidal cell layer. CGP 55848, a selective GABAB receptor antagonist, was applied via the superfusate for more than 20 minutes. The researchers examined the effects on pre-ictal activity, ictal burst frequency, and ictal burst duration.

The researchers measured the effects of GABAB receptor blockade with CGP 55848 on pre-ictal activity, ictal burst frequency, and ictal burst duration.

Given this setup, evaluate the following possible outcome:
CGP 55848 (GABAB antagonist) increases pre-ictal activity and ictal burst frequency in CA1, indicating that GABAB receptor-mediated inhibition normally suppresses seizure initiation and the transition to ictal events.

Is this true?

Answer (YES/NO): NO